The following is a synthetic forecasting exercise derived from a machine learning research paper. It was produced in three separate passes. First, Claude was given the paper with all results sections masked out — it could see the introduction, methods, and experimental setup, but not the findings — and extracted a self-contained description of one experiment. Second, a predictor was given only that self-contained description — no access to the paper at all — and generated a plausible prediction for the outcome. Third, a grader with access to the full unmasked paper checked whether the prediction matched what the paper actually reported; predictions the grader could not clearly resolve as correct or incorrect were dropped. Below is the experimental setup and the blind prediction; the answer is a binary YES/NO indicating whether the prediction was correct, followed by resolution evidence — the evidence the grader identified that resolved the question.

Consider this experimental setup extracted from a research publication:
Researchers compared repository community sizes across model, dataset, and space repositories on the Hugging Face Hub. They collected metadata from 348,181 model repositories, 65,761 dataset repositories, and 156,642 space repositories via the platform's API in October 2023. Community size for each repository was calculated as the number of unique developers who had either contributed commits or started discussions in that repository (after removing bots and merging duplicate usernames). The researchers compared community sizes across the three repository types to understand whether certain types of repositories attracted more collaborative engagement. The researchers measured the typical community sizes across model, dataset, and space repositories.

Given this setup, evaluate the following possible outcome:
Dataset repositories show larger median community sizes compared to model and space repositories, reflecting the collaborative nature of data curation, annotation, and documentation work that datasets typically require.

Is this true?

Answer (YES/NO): NO